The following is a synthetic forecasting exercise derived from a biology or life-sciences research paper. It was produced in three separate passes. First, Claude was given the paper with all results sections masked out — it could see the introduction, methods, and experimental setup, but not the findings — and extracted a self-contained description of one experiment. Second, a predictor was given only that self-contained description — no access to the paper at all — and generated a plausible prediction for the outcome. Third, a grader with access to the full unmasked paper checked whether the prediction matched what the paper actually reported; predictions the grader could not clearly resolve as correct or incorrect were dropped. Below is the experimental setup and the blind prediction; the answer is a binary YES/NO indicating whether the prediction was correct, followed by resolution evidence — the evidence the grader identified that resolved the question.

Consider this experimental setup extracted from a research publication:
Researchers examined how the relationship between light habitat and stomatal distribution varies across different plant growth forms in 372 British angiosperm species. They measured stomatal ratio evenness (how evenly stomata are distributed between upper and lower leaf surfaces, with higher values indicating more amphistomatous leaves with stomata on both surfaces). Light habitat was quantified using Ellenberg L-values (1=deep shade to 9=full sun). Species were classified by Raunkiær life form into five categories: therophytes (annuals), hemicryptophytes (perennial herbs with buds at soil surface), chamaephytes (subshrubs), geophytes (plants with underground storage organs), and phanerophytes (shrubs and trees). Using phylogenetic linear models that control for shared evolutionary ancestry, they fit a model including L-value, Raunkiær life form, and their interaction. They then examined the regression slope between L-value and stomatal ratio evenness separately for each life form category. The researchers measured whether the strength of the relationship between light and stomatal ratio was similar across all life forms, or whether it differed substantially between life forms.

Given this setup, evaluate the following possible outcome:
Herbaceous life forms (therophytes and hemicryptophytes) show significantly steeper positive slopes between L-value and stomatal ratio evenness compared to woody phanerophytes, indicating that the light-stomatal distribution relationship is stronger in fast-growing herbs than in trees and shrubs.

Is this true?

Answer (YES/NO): YES